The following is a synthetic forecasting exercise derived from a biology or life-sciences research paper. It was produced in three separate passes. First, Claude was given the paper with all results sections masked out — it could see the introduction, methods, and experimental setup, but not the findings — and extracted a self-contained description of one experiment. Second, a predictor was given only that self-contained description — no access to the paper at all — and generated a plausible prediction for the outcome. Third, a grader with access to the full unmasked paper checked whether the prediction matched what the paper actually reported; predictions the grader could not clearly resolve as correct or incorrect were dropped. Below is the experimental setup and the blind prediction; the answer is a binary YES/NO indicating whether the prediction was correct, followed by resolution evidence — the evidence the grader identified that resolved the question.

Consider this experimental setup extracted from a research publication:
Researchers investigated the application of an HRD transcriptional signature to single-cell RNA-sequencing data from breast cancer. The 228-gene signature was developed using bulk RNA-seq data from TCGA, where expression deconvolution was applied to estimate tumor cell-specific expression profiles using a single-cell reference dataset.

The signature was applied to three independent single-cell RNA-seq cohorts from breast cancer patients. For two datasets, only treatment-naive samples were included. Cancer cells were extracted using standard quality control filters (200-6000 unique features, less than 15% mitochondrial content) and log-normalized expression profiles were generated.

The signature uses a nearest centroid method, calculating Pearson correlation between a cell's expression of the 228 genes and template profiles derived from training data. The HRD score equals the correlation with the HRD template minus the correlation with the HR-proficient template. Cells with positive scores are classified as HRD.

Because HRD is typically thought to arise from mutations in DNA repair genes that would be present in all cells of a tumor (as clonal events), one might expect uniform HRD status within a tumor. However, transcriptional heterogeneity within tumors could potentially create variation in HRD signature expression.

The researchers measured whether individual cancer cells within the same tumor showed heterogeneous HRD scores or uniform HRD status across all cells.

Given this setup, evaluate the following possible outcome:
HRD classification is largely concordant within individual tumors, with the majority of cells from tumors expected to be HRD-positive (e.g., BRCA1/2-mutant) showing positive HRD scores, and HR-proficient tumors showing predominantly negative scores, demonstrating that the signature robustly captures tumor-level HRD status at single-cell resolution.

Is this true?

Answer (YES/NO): NO